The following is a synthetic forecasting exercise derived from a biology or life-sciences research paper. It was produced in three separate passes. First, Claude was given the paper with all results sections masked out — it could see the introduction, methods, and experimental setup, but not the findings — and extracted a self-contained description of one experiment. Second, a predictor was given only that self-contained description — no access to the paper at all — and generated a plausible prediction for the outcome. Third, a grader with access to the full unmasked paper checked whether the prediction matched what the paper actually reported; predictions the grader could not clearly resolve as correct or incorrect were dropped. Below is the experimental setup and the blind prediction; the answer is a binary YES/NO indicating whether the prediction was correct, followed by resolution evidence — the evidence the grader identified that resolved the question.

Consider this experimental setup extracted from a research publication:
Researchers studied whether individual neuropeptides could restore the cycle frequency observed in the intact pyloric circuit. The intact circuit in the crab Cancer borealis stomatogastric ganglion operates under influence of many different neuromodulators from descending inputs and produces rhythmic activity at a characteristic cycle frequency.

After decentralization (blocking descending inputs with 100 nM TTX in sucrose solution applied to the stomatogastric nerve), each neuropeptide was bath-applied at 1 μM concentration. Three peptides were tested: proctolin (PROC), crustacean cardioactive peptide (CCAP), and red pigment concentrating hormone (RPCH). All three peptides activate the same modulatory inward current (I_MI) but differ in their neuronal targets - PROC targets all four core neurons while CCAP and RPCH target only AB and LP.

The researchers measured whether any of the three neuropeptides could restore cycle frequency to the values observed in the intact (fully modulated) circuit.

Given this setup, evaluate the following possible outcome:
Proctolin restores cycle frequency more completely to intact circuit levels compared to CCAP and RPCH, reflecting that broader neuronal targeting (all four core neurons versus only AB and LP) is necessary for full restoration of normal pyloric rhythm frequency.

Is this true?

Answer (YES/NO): NO